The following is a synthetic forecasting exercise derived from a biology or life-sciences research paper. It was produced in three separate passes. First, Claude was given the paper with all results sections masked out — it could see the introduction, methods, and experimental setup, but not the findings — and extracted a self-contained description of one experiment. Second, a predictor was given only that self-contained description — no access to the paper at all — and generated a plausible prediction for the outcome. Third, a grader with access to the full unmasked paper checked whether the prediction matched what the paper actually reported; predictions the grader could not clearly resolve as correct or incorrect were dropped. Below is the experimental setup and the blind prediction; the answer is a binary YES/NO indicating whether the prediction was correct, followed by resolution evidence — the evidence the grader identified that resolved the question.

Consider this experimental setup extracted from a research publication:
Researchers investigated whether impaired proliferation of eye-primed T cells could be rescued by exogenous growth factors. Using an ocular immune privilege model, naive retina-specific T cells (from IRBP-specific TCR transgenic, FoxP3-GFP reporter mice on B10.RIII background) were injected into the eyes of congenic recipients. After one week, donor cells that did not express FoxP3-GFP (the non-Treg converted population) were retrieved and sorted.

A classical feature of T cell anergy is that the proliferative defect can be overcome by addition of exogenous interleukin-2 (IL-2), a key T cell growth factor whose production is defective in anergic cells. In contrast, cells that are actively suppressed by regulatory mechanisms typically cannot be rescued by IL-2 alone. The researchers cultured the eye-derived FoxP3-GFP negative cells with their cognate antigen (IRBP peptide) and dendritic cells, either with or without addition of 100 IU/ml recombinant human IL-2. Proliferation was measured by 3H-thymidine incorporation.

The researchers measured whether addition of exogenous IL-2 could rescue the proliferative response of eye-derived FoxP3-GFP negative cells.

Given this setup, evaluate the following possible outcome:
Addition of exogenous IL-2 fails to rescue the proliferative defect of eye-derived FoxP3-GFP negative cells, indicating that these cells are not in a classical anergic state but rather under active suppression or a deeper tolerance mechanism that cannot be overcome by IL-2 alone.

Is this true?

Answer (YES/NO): NO